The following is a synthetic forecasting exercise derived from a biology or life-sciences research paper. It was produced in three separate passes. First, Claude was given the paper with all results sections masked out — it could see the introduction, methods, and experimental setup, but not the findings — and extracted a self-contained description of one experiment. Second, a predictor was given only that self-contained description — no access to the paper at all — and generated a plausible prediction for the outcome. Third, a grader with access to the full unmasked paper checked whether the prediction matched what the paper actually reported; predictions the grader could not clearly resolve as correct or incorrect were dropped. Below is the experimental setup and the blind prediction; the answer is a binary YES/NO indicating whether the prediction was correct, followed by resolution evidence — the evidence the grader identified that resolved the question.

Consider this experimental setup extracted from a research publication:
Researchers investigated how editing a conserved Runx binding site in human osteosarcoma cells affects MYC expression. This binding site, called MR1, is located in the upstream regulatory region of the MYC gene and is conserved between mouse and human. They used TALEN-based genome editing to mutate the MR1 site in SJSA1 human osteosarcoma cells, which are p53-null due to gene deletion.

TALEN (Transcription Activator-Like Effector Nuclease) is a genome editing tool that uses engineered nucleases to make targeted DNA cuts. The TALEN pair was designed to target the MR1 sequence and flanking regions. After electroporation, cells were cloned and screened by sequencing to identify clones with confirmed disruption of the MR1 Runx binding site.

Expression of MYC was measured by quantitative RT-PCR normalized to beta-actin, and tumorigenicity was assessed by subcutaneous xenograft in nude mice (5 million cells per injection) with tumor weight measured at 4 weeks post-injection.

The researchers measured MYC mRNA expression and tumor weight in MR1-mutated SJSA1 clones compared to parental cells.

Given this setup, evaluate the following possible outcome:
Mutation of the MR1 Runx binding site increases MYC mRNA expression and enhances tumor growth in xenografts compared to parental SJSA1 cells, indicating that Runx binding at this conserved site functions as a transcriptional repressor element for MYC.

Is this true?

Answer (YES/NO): NO